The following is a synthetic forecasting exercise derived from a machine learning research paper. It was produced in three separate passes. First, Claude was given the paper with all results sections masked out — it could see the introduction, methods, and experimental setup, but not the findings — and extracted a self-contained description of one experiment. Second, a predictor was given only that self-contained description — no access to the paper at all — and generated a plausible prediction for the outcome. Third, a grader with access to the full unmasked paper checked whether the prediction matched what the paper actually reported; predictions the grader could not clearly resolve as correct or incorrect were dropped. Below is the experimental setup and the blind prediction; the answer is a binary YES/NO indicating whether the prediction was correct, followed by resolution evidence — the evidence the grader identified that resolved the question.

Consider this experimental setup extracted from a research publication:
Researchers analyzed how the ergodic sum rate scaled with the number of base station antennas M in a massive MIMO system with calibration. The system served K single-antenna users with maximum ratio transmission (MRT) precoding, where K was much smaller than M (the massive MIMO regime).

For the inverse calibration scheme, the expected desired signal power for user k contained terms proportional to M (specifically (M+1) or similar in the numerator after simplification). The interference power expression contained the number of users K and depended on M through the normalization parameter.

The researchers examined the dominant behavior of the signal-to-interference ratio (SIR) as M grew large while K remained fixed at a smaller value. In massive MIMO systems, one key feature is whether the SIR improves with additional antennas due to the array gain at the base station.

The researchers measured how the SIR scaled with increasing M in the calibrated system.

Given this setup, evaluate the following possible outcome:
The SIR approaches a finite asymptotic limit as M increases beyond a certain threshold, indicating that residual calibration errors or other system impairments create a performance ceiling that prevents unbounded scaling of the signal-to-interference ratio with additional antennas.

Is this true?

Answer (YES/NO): NO